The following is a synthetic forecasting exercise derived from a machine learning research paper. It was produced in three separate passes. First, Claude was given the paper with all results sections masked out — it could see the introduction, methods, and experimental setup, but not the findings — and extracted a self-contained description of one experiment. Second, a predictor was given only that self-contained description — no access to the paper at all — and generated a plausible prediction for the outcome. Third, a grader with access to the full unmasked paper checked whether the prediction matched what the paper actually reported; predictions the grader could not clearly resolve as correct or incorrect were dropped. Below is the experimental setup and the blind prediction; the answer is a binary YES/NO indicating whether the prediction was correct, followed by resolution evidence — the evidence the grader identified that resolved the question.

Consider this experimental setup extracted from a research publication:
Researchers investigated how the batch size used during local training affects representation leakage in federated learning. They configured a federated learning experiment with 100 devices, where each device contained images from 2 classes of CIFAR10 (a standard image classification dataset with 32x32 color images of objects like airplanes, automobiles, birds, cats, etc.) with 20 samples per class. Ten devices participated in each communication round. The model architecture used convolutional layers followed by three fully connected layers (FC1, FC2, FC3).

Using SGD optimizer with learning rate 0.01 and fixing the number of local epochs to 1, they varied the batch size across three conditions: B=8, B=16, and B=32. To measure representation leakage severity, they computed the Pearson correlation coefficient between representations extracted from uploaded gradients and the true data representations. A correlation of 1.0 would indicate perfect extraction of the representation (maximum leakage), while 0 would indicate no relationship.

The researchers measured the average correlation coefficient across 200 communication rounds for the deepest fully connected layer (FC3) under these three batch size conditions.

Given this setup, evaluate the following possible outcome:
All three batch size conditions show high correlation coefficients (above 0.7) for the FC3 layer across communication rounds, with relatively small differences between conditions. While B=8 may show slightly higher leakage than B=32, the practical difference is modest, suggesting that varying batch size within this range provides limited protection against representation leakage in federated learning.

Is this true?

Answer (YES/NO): NO